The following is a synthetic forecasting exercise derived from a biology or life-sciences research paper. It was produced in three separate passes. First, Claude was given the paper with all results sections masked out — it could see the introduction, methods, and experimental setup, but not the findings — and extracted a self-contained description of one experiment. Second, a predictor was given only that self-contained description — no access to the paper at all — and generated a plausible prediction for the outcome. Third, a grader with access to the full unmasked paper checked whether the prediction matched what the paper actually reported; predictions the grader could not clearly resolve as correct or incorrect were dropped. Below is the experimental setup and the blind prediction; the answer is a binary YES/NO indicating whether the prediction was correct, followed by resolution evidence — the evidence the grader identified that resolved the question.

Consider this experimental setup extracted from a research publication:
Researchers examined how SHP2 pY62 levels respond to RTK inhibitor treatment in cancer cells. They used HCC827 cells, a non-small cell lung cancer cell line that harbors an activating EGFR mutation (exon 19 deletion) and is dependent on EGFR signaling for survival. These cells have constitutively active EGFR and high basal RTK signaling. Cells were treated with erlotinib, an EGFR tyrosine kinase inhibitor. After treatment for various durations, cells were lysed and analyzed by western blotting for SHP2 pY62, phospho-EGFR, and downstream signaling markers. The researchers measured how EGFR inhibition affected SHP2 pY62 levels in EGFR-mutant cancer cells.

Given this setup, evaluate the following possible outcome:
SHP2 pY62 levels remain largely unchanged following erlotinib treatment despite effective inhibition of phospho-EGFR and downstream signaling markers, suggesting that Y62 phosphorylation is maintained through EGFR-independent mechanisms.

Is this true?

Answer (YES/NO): YES